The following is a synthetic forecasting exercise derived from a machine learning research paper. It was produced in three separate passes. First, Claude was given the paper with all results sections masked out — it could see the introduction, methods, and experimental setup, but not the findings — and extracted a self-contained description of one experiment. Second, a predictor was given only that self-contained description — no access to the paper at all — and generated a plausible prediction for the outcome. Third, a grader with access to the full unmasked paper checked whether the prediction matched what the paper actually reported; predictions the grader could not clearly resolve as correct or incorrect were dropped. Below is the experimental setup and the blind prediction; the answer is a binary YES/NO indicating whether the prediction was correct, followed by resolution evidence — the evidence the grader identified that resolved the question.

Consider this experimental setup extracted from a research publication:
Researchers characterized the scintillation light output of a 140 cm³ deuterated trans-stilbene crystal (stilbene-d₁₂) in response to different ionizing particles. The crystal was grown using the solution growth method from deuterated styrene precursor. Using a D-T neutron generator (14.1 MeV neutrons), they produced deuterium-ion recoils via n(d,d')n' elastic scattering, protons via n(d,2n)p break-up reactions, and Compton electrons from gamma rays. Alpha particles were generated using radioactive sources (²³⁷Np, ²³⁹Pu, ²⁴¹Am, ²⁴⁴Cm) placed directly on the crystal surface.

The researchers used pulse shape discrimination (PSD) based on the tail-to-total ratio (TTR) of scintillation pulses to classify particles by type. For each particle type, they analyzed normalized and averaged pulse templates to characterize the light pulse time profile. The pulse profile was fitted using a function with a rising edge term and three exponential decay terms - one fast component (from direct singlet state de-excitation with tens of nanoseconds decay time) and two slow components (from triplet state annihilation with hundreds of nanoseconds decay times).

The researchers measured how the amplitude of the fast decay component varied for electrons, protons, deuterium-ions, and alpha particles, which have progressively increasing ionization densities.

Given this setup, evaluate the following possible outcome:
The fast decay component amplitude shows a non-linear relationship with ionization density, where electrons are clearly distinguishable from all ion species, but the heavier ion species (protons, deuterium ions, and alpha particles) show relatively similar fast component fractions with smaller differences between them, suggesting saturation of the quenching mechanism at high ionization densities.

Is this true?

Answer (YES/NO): NO